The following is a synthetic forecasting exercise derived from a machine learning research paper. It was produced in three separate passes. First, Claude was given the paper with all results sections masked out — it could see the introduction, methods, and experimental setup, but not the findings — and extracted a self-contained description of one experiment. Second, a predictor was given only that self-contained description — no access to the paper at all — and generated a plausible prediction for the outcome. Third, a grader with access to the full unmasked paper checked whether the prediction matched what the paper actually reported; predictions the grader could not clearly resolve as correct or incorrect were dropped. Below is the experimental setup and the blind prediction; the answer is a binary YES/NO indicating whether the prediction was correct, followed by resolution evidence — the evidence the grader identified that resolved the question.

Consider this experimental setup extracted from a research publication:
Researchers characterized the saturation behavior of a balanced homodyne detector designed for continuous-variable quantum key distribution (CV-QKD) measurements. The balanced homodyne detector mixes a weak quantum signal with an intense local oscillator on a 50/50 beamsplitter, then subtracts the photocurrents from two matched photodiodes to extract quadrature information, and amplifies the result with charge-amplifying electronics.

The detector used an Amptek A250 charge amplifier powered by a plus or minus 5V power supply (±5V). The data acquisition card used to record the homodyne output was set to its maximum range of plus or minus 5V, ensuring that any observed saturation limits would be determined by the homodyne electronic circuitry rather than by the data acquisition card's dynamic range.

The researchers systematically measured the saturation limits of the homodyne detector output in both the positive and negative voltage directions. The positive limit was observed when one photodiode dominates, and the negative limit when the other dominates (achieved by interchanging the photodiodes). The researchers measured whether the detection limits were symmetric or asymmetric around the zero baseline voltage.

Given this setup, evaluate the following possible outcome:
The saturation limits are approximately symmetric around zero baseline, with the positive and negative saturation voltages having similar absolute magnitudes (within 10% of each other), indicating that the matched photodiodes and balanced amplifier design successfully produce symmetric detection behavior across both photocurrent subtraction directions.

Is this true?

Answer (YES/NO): NO